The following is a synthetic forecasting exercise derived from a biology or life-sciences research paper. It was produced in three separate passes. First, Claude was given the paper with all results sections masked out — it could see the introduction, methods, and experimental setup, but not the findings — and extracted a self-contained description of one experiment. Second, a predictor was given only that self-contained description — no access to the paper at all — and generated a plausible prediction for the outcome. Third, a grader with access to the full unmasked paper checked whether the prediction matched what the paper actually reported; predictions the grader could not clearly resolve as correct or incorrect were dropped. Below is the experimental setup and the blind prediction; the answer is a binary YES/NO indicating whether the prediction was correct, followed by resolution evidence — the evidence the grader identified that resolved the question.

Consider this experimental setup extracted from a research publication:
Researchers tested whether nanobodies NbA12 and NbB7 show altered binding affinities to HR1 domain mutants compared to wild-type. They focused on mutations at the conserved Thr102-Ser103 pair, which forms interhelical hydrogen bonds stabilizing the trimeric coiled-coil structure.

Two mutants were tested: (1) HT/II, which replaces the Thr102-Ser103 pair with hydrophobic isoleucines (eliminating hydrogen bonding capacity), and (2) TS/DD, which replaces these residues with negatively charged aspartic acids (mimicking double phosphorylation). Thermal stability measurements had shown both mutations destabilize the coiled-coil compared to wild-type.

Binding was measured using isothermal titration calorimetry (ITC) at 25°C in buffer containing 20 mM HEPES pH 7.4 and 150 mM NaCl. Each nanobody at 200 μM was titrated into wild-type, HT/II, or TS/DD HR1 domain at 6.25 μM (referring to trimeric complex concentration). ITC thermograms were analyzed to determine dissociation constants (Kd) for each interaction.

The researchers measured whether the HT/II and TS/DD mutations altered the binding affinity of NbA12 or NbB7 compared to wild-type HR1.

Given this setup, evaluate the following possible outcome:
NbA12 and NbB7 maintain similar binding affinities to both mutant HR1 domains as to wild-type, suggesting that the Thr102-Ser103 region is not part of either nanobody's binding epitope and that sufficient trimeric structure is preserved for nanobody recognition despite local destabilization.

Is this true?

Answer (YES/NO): NO